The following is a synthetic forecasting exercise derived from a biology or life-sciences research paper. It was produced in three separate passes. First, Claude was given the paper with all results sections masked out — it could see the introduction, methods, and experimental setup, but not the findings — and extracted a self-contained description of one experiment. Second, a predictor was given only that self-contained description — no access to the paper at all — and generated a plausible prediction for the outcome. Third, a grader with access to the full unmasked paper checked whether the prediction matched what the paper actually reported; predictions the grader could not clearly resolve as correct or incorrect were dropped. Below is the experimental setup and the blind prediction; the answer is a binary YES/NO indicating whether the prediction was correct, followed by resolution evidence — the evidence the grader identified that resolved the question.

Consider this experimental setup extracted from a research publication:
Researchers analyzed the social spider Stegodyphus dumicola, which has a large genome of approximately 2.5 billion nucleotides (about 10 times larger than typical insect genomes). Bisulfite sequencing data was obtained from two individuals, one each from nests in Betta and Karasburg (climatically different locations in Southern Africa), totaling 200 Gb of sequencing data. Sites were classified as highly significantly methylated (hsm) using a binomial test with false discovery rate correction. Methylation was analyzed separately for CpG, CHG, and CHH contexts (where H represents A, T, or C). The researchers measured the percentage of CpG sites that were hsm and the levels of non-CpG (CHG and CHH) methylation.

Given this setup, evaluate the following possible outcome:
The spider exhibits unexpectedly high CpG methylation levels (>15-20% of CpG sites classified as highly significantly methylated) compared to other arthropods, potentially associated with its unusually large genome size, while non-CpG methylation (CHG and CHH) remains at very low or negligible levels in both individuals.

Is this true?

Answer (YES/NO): NO